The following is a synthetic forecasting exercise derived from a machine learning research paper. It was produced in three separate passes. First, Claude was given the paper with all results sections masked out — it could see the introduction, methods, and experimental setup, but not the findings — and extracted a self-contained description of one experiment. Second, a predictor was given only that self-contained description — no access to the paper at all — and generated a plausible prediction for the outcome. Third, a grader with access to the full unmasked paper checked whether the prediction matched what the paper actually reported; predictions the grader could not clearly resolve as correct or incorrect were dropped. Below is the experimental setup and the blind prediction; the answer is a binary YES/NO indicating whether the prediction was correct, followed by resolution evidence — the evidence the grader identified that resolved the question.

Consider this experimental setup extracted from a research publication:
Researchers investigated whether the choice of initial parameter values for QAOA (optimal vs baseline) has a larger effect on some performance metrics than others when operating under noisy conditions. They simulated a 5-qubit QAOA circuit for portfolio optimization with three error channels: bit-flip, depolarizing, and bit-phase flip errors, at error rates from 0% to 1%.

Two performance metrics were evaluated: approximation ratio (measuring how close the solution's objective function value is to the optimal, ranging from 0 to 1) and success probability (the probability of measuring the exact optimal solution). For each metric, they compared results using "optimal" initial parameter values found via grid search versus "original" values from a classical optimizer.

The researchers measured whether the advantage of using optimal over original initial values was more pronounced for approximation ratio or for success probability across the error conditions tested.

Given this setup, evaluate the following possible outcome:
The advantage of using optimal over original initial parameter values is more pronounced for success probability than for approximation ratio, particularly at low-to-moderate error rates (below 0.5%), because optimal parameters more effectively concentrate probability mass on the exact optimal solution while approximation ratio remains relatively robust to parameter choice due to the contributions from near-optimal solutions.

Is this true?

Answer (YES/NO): NO